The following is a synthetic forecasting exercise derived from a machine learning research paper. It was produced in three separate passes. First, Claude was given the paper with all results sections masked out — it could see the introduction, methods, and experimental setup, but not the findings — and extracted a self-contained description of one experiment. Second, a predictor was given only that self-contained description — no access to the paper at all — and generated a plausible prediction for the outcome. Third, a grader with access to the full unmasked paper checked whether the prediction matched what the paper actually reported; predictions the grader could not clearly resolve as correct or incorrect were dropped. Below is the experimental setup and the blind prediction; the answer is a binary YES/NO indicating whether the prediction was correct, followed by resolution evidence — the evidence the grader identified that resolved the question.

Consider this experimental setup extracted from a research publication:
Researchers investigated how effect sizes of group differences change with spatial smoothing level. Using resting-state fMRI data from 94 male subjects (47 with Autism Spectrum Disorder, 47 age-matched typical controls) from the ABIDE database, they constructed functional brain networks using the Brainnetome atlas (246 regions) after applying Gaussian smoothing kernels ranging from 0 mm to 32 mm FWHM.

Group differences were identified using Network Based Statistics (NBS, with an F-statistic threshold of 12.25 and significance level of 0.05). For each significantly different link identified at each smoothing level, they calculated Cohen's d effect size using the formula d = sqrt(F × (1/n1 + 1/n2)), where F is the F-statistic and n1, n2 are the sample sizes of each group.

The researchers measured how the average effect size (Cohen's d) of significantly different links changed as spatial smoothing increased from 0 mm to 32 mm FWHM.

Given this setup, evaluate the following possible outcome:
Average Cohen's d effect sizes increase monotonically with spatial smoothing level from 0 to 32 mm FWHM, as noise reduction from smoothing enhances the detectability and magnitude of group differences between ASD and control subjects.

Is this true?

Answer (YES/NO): NO